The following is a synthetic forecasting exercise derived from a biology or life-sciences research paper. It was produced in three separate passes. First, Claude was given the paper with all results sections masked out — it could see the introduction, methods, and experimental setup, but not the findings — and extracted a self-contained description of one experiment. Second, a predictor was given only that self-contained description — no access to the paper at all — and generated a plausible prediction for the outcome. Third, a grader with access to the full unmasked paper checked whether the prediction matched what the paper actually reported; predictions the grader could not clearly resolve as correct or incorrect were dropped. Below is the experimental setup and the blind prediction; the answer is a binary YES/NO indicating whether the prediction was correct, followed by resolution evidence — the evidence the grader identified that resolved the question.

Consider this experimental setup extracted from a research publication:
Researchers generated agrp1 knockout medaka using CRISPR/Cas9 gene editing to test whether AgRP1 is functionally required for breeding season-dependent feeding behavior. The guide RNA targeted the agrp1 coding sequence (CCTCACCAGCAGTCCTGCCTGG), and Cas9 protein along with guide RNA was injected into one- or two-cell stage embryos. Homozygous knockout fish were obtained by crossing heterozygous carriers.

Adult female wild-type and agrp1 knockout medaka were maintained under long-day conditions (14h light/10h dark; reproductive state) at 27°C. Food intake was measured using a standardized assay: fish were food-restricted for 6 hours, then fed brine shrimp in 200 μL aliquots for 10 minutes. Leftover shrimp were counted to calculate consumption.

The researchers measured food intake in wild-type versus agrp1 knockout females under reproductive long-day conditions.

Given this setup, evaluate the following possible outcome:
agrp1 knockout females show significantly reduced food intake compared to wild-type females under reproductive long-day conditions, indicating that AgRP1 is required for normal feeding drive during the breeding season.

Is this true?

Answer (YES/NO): YES